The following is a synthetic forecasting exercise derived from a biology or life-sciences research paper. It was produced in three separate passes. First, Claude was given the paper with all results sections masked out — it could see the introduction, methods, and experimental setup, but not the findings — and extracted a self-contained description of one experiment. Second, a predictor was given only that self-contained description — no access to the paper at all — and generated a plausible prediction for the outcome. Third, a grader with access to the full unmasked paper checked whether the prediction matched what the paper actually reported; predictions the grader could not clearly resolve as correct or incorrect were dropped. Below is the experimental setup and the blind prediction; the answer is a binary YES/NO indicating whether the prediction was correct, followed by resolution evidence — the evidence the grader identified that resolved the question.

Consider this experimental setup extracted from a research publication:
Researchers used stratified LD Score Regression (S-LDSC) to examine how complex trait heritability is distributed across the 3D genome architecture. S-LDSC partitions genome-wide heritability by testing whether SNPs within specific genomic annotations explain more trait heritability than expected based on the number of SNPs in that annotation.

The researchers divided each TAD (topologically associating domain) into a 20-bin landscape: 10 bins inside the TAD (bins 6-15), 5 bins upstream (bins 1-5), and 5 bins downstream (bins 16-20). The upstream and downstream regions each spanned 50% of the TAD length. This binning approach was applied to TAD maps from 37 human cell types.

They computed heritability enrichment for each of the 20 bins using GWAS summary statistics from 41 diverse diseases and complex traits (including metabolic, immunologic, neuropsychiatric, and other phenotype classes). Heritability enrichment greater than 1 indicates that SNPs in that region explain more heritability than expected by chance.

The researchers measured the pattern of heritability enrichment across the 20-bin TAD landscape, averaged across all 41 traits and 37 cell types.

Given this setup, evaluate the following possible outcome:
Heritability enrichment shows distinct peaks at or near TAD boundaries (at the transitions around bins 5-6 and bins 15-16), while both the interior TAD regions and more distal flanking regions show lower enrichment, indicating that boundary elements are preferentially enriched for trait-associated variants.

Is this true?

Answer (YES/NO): NO